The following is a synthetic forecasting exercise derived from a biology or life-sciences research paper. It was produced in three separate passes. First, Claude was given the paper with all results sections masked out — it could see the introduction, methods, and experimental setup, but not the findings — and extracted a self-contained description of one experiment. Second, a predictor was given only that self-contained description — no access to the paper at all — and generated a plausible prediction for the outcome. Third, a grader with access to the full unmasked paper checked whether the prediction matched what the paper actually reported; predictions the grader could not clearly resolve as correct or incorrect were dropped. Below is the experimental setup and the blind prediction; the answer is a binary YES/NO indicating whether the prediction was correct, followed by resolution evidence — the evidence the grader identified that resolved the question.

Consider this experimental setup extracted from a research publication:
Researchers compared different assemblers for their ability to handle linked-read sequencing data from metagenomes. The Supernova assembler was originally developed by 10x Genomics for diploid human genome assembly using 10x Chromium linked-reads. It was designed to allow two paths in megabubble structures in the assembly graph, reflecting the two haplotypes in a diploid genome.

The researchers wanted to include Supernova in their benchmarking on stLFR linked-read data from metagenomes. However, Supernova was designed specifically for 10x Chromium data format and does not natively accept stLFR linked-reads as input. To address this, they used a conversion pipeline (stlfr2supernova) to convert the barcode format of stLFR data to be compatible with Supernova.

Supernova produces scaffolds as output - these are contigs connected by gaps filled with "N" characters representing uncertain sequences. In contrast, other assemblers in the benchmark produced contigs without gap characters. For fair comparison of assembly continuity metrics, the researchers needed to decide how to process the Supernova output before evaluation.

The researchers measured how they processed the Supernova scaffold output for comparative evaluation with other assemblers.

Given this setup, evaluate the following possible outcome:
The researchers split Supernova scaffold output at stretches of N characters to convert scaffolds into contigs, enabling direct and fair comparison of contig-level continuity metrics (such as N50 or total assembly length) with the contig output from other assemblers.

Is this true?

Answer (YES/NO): YES